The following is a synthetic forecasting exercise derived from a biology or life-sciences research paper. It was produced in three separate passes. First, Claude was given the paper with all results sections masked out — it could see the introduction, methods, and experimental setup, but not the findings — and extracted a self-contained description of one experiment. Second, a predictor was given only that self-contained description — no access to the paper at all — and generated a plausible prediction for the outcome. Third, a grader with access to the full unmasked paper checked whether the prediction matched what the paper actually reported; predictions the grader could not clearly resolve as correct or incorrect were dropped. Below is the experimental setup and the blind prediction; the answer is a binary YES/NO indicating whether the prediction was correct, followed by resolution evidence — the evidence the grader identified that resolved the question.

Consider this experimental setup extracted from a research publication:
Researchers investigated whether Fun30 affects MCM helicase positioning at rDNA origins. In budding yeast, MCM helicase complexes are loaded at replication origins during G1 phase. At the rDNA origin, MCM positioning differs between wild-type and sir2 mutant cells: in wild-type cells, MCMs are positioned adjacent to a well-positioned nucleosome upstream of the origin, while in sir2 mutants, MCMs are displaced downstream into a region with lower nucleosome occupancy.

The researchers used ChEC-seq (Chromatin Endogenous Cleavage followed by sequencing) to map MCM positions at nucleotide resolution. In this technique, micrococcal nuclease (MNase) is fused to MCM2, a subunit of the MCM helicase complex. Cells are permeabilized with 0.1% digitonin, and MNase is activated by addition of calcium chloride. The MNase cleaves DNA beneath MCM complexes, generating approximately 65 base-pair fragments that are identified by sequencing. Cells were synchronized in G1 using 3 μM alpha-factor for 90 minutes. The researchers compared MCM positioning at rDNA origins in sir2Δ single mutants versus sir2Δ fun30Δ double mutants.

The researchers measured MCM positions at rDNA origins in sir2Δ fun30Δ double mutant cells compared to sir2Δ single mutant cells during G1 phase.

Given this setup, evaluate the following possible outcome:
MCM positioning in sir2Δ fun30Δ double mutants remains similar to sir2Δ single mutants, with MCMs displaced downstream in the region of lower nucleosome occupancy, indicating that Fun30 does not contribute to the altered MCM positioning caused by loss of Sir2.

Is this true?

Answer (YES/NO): NO